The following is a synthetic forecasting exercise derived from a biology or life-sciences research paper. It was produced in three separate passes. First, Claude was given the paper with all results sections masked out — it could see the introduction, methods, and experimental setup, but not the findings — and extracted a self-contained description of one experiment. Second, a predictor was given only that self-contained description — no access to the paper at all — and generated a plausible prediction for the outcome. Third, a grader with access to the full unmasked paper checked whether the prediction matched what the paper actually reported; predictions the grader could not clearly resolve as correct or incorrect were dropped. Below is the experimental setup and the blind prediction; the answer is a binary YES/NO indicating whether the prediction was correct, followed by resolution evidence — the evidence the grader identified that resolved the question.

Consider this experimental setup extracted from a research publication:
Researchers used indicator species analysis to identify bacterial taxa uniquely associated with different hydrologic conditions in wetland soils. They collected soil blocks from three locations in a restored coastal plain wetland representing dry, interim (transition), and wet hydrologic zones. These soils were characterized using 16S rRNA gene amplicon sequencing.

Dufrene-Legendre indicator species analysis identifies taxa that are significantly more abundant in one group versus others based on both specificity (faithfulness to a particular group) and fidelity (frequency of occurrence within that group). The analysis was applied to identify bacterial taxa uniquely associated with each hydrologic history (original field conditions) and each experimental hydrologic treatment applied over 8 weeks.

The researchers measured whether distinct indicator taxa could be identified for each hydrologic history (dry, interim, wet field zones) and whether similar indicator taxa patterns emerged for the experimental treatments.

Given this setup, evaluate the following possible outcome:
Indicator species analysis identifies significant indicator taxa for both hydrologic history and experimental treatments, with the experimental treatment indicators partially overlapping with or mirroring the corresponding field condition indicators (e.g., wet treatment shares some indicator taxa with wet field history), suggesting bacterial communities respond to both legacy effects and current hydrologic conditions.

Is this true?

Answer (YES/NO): NO